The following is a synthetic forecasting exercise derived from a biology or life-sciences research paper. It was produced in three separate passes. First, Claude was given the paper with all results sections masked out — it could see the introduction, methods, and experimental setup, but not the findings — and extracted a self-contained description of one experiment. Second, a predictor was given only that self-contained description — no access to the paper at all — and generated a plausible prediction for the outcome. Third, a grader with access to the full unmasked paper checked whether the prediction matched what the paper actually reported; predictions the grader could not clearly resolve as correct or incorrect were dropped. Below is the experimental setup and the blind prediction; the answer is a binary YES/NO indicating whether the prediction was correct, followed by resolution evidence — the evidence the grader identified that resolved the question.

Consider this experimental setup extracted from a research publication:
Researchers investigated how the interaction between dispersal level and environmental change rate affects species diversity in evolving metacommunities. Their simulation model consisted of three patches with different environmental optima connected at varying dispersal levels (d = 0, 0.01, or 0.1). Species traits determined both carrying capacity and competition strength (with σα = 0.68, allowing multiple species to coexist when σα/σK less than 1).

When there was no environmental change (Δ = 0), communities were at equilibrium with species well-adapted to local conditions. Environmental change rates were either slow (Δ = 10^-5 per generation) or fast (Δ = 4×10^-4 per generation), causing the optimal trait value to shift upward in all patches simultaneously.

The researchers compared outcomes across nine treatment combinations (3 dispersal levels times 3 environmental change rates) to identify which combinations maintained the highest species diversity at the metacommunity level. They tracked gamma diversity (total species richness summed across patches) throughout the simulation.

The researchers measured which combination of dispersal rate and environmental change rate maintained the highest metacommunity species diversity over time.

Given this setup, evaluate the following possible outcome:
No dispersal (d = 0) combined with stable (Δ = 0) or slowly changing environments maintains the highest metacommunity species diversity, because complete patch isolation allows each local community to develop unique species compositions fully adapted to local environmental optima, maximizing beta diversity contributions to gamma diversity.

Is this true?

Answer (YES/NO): NO